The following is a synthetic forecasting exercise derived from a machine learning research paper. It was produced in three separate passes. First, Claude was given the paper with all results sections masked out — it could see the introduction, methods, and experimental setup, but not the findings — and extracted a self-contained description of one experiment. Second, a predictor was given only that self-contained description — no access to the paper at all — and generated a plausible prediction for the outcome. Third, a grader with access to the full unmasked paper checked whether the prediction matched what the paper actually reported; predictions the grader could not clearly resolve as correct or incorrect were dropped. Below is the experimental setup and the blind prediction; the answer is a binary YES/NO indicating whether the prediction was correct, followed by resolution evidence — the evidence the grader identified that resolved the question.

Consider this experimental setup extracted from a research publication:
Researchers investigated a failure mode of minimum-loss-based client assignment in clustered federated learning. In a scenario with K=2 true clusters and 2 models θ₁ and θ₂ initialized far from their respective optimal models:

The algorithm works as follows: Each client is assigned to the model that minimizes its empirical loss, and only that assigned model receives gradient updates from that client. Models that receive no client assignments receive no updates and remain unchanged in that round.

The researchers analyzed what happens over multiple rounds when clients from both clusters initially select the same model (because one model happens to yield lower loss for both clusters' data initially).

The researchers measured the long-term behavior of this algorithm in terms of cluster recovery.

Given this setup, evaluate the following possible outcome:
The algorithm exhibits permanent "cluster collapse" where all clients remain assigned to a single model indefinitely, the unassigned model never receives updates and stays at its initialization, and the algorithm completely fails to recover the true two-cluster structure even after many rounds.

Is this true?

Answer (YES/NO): YES